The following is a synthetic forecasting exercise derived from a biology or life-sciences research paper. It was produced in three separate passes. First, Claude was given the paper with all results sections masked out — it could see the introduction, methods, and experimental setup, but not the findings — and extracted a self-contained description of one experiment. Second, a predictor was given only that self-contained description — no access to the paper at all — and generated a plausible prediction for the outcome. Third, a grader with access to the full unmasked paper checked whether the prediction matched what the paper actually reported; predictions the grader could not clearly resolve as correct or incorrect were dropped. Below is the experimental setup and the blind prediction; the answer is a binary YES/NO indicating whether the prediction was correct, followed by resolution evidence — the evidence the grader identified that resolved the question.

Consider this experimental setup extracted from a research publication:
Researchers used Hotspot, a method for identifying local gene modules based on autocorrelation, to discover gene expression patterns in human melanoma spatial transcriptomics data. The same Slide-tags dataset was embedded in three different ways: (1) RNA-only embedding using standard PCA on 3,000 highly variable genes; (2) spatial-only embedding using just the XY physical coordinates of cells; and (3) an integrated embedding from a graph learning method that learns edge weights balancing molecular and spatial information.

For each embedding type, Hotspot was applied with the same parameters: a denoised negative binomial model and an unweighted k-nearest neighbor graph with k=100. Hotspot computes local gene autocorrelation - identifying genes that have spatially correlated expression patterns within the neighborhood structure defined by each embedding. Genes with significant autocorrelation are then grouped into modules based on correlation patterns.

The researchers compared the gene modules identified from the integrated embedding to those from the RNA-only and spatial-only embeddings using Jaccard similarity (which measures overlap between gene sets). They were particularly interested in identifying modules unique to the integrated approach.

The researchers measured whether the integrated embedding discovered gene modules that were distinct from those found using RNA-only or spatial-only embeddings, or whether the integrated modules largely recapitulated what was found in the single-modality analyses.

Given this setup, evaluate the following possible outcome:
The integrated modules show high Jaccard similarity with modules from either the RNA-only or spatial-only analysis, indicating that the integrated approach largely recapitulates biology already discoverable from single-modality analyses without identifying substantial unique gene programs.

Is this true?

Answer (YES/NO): NO